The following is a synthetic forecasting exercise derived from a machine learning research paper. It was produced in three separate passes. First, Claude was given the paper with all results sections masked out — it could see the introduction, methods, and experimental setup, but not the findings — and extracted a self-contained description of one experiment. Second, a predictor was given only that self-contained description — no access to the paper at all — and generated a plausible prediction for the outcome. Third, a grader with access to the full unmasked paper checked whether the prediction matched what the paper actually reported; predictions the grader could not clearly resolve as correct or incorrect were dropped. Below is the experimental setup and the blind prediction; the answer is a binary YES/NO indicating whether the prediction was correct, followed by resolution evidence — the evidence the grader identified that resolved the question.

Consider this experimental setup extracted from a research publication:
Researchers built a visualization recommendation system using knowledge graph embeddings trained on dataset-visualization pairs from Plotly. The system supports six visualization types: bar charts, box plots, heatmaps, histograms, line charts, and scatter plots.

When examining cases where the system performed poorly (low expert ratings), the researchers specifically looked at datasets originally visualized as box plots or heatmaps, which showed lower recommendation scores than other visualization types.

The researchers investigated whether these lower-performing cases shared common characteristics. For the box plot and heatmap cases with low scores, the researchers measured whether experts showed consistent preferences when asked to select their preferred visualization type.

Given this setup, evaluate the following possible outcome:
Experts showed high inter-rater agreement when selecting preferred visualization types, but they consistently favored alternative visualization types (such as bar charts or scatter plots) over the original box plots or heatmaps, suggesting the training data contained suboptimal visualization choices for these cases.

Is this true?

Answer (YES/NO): NO